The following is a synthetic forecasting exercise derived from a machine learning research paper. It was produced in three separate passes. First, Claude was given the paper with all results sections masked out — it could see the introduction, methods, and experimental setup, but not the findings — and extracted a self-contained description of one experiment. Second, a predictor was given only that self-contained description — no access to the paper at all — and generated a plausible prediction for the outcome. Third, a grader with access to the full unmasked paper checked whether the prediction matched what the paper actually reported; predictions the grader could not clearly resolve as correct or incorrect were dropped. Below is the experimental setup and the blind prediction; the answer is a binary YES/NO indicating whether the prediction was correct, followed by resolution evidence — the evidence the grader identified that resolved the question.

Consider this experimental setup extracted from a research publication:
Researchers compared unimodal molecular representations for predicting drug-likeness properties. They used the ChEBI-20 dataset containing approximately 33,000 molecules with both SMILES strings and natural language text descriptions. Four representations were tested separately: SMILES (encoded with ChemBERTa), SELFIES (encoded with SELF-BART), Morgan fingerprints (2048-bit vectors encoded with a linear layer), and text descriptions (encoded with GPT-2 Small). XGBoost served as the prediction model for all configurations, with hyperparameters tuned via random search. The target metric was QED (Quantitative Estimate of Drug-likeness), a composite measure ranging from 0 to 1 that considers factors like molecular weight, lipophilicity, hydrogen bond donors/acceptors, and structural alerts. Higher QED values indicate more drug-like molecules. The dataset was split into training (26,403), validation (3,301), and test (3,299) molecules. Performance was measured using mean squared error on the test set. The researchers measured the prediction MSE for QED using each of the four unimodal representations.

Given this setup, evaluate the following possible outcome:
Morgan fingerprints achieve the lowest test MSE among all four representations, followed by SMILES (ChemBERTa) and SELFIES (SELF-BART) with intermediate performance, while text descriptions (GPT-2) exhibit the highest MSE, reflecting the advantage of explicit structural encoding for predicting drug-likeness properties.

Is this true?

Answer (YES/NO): NO